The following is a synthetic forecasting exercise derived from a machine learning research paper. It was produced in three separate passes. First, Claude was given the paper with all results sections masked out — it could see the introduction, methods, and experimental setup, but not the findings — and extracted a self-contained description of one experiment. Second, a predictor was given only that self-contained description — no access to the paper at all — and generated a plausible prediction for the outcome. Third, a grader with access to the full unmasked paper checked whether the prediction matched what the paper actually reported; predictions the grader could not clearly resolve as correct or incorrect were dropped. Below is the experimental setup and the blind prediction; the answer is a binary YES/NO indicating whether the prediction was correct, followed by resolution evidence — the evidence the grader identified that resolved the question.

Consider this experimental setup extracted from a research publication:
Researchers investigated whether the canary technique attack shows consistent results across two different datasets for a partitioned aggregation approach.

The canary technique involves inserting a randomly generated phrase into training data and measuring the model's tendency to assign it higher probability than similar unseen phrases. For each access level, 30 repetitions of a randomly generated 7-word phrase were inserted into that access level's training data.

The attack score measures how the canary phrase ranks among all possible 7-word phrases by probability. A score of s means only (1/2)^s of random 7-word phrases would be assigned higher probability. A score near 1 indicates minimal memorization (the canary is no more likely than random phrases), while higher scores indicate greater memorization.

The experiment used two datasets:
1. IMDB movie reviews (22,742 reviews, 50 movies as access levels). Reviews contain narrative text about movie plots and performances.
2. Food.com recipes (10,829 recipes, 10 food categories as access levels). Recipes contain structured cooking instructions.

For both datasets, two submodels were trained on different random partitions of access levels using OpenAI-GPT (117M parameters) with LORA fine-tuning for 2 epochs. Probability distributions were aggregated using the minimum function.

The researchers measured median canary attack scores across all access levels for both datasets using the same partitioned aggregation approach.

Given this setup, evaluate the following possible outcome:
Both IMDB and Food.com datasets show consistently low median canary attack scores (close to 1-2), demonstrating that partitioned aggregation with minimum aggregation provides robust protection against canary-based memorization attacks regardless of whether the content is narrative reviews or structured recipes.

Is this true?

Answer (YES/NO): NO